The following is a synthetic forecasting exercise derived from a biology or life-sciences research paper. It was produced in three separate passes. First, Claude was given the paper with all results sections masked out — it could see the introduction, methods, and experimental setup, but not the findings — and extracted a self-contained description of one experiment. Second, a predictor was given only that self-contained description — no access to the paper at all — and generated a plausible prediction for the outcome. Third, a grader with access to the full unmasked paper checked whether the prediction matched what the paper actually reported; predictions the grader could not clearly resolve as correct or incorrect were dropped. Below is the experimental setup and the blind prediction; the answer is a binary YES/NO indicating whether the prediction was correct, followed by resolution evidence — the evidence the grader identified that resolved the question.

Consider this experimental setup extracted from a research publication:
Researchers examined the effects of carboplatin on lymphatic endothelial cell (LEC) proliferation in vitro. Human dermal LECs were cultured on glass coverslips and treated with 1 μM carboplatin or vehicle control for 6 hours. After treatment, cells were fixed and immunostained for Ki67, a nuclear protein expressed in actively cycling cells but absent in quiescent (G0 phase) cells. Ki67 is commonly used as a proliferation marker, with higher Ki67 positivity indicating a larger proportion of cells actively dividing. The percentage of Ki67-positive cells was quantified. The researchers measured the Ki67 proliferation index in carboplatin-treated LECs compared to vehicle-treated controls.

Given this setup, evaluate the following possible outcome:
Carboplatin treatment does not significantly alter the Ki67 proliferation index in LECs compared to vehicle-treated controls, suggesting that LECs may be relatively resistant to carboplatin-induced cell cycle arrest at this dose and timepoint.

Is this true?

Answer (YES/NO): NO